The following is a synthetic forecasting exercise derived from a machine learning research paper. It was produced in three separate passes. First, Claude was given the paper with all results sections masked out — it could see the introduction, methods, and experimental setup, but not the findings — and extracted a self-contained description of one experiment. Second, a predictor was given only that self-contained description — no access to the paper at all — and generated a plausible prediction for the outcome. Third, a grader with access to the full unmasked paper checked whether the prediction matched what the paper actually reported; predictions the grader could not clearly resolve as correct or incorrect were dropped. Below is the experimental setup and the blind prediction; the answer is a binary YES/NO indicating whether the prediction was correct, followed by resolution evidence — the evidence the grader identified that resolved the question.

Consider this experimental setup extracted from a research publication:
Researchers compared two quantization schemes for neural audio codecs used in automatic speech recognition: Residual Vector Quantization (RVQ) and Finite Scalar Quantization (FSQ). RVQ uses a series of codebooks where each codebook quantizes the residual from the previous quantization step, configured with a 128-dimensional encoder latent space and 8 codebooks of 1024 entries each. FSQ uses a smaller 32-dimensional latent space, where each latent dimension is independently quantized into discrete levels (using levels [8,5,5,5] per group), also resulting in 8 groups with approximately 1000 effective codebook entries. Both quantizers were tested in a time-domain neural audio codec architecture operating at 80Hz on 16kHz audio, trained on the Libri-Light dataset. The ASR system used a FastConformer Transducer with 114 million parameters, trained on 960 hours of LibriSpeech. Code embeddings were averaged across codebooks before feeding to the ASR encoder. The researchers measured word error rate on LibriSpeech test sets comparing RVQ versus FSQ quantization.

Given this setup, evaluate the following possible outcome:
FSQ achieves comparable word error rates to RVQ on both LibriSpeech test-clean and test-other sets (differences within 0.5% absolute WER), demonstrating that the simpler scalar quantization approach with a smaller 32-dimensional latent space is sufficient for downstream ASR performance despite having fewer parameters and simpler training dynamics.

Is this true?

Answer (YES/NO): NO